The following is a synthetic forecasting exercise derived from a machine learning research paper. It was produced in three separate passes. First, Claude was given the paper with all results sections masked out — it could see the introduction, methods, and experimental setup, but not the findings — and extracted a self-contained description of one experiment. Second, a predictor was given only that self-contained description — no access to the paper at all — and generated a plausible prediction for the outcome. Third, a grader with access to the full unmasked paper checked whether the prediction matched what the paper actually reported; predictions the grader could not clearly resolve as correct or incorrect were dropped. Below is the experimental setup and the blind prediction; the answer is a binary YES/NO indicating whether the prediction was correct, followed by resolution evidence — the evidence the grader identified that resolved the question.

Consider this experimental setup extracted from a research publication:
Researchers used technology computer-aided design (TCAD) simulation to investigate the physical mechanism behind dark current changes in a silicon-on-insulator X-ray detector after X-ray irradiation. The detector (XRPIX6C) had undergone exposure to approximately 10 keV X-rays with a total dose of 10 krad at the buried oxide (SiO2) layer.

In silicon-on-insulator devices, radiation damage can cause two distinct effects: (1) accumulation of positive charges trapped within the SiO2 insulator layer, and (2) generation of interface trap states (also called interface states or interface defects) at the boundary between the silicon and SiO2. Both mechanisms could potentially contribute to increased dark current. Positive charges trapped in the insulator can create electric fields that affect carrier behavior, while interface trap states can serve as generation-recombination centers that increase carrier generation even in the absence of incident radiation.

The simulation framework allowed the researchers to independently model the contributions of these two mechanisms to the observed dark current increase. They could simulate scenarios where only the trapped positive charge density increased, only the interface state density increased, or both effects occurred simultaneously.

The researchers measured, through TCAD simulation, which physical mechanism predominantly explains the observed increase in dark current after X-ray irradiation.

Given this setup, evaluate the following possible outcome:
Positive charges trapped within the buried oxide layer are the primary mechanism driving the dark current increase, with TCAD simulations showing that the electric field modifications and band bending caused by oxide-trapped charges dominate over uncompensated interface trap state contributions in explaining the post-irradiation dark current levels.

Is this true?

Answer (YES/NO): NO